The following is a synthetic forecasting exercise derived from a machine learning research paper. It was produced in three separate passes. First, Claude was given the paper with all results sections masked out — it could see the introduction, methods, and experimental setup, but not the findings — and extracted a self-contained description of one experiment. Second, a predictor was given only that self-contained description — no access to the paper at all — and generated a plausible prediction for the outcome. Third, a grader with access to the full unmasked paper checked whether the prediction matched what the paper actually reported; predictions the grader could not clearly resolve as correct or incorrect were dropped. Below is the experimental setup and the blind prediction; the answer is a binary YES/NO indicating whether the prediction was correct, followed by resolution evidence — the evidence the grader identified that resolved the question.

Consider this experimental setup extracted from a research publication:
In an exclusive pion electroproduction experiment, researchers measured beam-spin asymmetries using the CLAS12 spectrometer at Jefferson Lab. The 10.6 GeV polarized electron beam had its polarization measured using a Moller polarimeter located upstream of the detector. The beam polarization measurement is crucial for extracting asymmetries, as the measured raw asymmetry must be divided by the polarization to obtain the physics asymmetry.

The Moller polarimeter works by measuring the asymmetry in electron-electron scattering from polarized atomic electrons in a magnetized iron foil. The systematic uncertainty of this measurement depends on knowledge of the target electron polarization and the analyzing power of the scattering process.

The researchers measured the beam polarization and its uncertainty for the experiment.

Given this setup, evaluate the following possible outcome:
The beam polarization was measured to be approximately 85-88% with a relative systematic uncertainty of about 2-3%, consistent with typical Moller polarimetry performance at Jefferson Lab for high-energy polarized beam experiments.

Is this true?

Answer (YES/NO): YES